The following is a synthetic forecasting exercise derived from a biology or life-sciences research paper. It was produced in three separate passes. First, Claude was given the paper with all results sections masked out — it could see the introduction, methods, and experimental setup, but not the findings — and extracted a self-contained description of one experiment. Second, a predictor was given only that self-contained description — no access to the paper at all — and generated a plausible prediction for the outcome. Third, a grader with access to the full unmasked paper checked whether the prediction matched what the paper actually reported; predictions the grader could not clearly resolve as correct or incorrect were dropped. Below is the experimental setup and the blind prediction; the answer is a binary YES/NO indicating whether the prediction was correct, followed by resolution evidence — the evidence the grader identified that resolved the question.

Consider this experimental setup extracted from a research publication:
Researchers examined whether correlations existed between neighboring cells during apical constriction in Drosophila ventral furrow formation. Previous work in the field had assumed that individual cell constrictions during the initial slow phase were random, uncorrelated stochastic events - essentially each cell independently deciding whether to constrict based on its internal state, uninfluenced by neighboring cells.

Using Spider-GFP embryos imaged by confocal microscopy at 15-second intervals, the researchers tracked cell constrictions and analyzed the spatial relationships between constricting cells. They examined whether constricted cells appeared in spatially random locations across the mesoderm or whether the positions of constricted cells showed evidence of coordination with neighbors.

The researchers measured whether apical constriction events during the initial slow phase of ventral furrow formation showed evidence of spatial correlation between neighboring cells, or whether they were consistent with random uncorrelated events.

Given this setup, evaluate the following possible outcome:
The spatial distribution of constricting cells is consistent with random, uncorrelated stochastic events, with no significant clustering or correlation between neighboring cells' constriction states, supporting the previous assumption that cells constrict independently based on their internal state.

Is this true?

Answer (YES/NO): NO